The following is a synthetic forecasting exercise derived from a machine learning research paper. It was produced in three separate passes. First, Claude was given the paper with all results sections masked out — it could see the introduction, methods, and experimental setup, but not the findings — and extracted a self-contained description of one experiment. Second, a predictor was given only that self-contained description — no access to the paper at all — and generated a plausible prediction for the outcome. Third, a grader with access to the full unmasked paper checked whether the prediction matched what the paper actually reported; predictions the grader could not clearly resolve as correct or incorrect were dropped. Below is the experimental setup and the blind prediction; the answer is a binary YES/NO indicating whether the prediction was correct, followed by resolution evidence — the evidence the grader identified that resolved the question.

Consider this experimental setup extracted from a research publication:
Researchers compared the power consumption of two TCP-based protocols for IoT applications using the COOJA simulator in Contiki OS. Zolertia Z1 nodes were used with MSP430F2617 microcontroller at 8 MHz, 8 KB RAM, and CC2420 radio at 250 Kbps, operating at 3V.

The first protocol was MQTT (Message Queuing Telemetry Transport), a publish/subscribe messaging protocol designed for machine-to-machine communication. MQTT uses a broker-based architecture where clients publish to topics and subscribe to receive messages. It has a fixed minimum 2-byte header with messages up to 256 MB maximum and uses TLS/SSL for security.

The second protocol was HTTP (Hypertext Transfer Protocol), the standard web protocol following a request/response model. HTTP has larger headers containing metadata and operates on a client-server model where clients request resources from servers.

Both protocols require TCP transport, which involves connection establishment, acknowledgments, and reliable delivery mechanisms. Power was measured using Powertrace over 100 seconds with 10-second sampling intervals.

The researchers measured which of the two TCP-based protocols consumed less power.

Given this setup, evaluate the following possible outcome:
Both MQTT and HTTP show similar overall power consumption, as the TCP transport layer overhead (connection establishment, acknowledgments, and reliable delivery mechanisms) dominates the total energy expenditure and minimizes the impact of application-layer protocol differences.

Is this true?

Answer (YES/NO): NO